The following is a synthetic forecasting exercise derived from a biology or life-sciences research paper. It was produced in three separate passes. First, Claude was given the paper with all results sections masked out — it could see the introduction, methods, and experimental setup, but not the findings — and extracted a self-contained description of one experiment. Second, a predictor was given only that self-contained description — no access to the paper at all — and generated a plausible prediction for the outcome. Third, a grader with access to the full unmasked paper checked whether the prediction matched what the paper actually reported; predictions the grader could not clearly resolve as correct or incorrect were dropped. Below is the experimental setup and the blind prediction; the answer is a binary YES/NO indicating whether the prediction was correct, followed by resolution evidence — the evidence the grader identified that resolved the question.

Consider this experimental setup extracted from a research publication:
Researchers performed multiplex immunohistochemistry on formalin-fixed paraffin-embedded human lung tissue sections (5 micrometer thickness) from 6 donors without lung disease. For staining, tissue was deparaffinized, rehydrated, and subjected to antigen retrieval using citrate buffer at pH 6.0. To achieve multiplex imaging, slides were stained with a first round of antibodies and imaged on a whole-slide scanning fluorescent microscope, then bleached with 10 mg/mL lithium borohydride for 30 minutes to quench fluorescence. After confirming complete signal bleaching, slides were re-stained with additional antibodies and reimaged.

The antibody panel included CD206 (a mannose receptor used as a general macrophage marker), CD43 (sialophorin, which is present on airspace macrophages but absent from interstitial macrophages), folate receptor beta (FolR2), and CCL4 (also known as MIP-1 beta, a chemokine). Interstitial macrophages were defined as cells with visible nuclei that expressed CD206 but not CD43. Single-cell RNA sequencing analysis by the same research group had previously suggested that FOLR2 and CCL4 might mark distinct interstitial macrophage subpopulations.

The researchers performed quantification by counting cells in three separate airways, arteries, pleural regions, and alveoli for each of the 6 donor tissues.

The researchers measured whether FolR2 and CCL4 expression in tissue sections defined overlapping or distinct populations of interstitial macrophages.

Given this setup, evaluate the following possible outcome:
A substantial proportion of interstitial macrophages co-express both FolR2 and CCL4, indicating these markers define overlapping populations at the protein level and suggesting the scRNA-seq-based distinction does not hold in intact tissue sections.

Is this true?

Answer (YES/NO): NO